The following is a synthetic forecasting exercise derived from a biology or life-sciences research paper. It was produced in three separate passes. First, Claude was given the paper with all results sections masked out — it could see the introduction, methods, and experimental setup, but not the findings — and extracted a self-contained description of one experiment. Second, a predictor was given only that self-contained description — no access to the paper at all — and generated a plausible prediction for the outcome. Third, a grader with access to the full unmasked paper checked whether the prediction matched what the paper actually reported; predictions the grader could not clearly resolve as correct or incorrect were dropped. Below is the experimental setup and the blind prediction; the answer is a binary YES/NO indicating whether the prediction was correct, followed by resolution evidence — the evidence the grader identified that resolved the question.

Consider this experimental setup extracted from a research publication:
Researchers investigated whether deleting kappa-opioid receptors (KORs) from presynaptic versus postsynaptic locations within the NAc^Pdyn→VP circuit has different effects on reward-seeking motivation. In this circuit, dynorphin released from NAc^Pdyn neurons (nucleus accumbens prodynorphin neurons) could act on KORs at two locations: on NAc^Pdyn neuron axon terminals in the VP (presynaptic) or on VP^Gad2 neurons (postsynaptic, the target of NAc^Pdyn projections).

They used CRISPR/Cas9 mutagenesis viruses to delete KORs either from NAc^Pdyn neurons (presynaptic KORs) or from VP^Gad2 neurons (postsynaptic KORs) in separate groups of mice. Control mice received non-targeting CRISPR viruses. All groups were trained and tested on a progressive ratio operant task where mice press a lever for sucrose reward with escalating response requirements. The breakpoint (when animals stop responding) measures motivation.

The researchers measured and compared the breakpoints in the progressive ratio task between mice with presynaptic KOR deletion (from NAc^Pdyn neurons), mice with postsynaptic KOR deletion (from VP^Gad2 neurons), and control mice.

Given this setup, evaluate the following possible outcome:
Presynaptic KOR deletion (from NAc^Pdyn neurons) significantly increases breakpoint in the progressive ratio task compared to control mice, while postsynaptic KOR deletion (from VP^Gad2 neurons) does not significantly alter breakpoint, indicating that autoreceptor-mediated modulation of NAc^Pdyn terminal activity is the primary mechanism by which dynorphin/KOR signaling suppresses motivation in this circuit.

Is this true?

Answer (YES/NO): NO